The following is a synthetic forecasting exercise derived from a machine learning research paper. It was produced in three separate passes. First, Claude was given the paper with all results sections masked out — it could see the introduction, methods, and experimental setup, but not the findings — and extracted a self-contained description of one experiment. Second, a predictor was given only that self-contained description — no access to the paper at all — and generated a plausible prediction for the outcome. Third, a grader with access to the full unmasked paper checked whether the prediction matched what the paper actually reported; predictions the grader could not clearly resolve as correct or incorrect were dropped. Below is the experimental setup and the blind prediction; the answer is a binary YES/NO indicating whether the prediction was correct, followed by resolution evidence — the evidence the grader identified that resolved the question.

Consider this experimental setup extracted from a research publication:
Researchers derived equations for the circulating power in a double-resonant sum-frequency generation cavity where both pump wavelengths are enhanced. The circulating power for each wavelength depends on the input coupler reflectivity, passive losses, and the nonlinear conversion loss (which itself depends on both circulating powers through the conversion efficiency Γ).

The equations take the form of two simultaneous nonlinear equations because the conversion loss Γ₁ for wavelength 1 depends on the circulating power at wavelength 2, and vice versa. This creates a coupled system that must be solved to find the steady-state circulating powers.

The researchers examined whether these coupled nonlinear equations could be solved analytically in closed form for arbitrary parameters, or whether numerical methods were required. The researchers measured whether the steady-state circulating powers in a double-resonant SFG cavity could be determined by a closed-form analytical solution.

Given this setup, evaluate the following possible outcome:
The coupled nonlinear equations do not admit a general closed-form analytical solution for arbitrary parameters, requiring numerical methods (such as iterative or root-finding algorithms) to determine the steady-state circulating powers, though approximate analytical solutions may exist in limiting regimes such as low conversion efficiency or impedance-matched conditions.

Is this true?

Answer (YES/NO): YES